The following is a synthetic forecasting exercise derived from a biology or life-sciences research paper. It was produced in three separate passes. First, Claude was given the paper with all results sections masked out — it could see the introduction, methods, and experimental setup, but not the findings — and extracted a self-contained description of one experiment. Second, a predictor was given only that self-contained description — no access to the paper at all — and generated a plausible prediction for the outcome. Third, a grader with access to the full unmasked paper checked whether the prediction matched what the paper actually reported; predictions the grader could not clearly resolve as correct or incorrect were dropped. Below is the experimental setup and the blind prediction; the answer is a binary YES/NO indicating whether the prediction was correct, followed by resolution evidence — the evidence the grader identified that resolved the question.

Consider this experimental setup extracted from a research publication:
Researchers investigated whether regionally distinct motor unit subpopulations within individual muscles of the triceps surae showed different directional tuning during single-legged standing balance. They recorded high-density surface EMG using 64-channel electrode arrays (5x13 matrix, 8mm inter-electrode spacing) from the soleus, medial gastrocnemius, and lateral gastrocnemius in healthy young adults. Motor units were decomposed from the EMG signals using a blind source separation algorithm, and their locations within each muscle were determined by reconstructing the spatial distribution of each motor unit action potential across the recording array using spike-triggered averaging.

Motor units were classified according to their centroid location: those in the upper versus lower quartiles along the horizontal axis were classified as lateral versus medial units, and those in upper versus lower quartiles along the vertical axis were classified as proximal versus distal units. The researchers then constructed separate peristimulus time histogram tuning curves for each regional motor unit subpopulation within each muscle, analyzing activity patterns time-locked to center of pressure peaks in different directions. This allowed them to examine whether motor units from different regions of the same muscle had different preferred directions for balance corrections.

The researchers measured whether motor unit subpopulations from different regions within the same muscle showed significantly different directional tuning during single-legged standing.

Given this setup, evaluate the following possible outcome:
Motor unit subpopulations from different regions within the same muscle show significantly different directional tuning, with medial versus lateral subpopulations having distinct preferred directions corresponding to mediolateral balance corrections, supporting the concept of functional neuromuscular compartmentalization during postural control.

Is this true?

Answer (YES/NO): NO